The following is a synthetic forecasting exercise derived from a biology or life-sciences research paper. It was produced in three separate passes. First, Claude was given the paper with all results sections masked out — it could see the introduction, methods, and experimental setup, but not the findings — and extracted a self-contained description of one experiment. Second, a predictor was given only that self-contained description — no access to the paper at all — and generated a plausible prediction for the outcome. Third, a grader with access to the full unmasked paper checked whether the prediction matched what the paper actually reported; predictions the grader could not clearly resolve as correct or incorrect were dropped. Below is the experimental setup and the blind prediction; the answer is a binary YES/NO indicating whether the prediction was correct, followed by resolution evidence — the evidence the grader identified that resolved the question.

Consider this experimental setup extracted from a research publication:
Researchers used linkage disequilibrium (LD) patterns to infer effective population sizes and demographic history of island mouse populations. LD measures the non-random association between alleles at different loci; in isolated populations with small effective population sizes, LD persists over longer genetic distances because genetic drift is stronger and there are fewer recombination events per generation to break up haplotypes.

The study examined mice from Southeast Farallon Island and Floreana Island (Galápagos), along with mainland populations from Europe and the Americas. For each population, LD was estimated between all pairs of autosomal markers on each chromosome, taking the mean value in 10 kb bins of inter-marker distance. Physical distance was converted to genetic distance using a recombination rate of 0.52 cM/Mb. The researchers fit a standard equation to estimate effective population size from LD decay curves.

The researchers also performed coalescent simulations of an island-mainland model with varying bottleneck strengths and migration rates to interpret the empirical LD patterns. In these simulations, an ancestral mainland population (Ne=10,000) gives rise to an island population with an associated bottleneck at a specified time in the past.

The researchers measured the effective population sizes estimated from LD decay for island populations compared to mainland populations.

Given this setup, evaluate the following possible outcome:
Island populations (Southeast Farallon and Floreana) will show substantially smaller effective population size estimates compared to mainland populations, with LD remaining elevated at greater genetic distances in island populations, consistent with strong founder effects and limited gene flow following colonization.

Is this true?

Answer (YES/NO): YES